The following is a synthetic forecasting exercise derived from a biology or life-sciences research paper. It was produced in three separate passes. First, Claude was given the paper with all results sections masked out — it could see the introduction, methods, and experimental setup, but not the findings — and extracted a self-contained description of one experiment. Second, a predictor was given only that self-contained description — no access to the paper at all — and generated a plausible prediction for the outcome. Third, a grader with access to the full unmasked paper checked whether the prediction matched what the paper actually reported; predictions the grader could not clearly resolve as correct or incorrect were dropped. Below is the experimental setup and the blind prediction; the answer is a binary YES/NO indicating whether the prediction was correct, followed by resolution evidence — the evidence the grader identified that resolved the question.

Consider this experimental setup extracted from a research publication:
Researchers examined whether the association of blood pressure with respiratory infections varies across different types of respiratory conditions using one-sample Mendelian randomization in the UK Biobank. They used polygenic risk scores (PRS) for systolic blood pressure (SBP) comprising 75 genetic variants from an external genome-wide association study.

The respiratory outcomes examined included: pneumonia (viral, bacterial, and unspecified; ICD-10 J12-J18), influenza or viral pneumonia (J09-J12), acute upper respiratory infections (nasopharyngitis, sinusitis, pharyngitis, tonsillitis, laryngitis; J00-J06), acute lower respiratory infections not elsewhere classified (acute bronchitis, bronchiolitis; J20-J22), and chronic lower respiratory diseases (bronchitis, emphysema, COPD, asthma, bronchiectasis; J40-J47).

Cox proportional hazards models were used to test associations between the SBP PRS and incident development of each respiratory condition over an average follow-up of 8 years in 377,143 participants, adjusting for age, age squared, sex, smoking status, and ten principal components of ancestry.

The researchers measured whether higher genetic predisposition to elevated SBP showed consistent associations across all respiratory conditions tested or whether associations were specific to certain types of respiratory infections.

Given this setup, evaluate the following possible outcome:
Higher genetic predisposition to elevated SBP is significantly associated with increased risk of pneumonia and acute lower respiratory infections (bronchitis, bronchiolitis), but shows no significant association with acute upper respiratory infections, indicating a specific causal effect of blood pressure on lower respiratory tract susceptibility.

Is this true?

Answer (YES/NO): YES